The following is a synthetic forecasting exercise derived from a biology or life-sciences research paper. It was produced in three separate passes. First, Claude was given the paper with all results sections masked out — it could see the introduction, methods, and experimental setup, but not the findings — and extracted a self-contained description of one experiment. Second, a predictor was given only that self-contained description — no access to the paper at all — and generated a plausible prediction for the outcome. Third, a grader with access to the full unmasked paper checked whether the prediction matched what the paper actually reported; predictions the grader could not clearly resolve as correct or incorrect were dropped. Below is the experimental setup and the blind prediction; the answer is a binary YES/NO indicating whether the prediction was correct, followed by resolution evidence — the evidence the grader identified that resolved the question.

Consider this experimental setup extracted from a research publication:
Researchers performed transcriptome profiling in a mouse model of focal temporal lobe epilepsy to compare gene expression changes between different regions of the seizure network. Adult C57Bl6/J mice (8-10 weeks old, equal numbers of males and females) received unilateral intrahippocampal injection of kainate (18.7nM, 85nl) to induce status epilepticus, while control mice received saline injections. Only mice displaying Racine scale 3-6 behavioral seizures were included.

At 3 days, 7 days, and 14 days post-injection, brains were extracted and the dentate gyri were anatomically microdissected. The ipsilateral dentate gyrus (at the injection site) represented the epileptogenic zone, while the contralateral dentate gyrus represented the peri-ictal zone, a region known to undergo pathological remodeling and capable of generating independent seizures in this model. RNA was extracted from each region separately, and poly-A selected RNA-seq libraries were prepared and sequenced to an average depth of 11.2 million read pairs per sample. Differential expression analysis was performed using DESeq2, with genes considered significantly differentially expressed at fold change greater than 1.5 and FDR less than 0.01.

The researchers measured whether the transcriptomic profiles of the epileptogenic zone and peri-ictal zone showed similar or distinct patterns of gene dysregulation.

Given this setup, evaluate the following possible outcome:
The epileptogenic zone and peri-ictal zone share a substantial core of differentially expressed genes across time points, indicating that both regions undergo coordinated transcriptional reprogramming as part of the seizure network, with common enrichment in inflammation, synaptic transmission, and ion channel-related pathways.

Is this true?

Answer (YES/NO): NO